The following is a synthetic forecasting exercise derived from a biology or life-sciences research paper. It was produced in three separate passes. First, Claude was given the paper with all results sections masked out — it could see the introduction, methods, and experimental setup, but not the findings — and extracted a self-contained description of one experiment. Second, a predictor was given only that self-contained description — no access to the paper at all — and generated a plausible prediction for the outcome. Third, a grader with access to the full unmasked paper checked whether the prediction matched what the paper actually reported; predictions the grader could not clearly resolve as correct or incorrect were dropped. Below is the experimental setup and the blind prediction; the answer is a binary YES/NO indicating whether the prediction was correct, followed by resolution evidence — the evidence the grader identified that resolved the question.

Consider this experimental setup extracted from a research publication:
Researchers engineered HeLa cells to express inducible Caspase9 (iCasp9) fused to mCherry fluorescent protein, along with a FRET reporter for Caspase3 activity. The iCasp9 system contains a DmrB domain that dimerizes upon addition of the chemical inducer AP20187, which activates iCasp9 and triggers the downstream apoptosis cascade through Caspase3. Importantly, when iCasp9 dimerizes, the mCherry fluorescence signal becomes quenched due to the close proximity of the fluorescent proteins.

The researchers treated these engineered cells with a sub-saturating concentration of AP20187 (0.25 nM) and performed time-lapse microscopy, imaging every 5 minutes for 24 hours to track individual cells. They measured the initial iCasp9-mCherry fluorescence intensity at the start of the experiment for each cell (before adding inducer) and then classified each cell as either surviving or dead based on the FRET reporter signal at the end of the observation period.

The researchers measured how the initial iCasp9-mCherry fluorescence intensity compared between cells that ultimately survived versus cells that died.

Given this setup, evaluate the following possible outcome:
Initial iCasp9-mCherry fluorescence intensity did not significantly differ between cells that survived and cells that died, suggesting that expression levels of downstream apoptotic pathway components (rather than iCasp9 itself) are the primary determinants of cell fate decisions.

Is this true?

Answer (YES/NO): NO